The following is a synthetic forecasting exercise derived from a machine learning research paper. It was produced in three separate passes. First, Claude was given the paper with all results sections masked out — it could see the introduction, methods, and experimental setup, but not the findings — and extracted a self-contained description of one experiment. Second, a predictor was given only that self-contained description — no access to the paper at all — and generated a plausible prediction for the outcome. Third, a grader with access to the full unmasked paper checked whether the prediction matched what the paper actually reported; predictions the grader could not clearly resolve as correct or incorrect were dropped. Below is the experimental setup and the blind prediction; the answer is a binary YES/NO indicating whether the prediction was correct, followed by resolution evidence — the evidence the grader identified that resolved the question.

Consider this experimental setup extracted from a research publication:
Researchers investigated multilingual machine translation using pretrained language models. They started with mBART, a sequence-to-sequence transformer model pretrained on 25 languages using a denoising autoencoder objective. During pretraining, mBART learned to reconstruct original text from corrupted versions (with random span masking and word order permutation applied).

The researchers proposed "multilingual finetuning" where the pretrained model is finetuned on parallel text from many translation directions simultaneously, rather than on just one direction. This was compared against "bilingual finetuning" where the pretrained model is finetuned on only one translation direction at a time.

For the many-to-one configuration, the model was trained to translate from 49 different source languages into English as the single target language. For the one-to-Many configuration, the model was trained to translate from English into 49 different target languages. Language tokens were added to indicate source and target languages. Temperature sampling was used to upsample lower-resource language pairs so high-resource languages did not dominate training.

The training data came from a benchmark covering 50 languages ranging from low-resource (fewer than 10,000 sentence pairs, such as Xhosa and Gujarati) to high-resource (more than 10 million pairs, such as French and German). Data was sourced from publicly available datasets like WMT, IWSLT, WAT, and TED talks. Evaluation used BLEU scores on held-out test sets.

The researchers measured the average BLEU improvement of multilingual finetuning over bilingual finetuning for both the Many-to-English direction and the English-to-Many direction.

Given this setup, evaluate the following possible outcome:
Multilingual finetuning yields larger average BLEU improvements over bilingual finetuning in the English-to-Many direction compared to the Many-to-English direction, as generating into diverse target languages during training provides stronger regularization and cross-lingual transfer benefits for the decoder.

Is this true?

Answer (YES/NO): NO